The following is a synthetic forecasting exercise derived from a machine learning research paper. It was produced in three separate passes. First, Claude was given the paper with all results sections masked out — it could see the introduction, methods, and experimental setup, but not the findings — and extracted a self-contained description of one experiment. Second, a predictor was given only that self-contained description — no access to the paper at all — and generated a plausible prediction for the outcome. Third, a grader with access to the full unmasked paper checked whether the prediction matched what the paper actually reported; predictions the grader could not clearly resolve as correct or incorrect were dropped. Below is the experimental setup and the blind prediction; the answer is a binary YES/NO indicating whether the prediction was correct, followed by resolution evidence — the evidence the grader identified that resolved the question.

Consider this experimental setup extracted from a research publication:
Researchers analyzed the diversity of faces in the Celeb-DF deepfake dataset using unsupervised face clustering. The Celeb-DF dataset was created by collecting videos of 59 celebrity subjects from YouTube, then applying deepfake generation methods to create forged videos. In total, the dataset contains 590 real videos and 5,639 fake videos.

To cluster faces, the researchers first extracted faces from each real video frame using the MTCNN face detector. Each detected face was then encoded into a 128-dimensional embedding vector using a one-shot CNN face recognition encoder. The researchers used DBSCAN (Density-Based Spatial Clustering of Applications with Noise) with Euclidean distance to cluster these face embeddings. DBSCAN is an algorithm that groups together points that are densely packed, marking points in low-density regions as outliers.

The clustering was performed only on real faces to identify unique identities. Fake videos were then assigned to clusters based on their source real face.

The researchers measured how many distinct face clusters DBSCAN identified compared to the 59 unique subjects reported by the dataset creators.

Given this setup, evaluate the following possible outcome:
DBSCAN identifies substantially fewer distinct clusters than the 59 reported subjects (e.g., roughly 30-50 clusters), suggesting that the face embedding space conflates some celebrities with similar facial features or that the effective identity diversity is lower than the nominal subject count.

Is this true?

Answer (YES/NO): YES